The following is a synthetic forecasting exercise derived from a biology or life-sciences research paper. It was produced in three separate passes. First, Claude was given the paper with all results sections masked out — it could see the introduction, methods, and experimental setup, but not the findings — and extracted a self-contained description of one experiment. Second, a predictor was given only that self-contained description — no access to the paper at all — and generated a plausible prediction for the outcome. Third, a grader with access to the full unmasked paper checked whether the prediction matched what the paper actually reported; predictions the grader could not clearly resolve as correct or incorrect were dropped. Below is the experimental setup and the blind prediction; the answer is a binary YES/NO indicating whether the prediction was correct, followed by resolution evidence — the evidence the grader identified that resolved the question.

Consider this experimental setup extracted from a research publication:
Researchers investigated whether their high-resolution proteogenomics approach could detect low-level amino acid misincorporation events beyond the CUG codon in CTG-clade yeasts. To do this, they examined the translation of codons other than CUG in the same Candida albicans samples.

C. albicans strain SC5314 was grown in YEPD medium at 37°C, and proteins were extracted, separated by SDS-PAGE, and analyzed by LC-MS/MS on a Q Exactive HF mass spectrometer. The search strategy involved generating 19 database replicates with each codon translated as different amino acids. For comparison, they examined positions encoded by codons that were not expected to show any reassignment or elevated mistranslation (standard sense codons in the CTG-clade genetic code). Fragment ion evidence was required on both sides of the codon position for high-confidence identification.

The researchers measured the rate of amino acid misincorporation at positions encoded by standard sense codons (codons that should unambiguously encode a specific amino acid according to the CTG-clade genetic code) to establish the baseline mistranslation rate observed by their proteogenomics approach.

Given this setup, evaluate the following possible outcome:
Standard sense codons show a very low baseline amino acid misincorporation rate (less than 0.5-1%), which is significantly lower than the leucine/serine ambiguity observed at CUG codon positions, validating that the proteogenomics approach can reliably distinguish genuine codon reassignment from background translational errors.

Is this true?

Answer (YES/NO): NO